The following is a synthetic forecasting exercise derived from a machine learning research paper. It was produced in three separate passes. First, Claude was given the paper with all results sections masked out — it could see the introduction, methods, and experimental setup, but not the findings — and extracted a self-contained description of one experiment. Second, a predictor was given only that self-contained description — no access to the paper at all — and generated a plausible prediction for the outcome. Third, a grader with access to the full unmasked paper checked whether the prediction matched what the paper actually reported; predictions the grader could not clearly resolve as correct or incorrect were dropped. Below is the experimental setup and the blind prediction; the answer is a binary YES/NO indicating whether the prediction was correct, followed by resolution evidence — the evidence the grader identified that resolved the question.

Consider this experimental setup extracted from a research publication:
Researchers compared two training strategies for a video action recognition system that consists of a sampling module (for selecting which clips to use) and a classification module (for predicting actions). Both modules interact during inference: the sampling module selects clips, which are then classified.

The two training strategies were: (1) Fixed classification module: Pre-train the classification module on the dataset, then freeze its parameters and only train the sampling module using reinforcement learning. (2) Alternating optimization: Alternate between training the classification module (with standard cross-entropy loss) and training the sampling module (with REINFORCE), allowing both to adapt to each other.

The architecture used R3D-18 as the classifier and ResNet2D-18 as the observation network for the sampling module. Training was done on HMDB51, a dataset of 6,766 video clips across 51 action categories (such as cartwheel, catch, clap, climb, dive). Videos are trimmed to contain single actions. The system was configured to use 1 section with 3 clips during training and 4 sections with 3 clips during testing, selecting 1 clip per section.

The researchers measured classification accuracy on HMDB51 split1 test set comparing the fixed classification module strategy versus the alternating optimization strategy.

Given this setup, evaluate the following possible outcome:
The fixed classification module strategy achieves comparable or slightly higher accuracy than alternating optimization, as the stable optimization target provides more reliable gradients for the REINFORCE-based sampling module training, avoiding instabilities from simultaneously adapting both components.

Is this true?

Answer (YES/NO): NO